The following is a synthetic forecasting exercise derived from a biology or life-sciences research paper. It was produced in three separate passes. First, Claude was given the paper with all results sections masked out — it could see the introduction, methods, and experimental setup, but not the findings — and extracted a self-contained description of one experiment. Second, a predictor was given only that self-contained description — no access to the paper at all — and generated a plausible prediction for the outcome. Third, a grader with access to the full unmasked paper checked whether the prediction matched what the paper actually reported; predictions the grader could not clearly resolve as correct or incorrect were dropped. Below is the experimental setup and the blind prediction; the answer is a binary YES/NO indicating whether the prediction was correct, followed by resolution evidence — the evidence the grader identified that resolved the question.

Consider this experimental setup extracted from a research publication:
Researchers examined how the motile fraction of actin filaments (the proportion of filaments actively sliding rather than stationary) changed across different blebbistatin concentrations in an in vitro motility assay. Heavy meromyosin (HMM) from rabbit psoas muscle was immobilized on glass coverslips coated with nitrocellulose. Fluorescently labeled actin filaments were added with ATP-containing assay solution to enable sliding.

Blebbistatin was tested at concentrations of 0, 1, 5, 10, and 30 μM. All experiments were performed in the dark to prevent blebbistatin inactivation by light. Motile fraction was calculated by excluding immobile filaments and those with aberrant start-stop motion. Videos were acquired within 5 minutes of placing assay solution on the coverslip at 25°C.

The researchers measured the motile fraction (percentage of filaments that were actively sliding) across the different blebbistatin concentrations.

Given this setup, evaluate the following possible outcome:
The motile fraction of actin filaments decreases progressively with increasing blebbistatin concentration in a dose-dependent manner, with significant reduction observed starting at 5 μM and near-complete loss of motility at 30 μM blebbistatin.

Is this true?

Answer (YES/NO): NO